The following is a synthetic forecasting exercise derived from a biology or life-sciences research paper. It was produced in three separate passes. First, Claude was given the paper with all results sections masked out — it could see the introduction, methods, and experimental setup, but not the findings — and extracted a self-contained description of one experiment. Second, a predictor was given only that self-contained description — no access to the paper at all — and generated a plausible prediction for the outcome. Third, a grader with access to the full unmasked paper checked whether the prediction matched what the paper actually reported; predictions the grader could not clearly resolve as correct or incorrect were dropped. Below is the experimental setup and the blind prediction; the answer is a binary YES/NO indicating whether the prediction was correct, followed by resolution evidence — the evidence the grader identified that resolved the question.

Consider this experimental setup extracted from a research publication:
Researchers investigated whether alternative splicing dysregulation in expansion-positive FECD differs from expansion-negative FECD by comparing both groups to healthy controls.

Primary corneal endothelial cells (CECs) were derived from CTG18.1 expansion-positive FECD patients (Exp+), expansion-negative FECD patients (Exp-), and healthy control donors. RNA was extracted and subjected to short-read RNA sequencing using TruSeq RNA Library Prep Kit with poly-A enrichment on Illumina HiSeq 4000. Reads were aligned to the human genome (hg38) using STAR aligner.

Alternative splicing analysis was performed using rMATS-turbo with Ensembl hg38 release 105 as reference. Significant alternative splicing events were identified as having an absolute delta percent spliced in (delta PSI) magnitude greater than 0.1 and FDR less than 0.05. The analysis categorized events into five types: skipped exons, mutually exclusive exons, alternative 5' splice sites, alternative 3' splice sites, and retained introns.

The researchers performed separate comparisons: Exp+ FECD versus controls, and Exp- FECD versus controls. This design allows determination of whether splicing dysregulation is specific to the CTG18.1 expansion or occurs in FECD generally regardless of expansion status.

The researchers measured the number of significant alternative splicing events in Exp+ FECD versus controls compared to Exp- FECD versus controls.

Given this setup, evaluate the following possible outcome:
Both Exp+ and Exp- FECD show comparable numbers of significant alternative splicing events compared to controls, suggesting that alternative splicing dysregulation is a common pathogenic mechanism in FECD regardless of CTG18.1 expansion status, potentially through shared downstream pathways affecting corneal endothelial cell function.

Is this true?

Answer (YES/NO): NO